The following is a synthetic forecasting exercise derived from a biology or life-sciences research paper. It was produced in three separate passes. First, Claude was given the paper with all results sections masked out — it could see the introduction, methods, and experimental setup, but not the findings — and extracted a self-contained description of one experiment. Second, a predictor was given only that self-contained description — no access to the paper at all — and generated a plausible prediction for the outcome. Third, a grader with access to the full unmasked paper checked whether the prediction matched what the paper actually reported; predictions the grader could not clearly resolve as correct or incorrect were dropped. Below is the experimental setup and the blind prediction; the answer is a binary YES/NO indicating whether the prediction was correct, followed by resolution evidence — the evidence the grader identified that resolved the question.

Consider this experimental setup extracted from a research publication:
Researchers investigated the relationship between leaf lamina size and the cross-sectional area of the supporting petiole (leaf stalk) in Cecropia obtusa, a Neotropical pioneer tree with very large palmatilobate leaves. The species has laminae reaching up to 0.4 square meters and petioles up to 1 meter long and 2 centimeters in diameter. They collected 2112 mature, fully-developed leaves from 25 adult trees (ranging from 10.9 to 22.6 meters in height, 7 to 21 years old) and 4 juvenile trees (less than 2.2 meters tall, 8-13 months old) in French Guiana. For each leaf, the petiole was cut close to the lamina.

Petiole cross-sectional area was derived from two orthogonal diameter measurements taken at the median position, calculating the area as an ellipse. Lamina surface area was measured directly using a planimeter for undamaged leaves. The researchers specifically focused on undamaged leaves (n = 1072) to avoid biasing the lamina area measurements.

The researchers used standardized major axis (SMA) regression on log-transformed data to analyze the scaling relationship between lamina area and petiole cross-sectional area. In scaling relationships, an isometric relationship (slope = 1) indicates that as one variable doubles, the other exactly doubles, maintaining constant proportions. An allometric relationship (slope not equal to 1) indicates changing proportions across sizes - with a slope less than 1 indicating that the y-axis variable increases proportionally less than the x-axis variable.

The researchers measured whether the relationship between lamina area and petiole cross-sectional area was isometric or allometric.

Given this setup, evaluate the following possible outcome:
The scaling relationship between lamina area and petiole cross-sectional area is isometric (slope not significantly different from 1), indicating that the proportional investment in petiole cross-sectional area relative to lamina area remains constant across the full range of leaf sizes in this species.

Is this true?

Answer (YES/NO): NO